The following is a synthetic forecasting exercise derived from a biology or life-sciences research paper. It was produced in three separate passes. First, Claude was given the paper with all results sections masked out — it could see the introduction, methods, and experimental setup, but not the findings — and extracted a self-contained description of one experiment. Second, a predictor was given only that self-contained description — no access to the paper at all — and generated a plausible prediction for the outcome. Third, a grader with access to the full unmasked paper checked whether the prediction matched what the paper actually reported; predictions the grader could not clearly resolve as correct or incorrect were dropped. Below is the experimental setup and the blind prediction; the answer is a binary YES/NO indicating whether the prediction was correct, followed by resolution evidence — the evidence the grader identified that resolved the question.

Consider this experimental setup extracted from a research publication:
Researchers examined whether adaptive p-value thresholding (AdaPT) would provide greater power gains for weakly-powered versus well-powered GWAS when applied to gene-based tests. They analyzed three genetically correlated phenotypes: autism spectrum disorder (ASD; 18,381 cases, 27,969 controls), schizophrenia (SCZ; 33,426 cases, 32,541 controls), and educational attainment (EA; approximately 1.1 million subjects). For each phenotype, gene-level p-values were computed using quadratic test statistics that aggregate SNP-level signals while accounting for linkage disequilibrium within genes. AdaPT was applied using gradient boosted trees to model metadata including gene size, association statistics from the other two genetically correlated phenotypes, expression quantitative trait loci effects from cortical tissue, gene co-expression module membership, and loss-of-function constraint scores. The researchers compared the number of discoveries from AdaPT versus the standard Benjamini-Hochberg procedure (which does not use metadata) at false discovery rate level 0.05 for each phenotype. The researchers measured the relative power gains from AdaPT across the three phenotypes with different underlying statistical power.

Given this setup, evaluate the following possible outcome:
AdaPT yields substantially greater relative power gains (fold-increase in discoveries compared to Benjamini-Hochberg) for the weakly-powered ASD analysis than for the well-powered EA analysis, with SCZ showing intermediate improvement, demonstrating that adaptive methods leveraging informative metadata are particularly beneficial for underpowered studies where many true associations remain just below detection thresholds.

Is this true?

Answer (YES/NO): YES